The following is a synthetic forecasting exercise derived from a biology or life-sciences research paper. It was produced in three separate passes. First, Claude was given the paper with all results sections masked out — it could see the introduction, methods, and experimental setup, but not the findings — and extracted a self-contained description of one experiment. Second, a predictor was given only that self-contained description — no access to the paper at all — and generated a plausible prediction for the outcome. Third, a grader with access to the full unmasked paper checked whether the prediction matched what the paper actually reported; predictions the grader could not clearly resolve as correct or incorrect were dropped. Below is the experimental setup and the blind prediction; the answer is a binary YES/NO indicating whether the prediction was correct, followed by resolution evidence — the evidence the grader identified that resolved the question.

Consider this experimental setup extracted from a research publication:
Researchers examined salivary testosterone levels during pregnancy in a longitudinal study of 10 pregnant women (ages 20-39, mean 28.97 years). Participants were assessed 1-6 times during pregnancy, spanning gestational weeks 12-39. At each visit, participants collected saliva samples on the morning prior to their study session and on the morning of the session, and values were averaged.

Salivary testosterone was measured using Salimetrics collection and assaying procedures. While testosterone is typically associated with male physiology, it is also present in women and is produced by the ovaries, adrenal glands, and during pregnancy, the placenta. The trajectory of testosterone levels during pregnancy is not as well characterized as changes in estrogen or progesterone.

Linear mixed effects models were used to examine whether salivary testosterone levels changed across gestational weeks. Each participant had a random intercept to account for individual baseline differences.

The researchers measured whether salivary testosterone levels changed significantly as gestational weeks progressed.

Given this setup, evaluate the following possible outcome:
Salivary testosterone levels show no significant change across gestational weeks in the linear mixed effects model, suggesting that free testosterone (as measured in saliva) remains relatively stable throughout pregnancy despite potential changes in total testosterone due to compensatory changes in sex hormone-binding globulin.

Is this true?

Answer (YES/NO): NO